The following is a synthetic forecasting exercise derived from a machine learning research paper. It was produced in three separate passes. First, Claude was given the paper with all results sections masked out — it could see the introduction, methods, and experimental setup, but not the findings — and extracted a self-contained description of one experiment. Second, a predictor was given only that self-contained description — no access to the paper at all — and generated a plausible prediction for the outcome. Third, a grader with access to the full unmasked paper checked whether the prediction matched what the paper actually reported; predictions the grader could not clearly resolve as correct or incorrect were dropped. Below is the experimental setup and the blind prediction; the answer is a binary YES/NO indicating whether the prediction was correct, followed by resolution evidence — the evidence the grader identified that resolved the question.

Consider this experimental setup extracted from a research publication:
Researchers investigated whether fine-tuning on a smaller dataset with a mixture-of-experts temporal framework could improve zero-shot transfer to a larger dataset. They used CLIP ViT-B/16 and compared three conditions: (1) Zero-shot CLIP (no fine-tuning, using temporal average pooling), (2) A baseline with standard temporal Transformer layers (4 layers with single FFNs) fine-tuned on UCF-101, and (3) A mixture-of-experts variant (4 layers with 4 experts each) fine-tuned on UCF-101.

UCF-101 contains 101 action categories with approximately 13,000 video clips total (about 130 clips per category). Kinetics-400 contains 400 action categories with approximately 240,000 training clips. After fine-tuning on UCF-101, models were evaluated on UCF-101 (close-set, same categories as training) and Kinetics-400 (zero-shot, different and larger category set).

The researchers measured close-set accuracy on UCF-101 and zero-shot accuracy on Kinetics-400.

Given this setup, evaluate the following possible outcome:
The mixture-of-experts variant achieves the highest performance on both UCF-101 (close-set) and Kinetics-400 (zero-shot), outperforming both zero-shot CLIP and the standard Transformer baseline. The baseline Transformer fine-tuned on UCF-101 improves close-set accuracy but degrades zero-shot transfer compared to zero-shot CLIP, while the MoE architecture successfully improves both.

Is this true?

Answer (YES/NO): YES